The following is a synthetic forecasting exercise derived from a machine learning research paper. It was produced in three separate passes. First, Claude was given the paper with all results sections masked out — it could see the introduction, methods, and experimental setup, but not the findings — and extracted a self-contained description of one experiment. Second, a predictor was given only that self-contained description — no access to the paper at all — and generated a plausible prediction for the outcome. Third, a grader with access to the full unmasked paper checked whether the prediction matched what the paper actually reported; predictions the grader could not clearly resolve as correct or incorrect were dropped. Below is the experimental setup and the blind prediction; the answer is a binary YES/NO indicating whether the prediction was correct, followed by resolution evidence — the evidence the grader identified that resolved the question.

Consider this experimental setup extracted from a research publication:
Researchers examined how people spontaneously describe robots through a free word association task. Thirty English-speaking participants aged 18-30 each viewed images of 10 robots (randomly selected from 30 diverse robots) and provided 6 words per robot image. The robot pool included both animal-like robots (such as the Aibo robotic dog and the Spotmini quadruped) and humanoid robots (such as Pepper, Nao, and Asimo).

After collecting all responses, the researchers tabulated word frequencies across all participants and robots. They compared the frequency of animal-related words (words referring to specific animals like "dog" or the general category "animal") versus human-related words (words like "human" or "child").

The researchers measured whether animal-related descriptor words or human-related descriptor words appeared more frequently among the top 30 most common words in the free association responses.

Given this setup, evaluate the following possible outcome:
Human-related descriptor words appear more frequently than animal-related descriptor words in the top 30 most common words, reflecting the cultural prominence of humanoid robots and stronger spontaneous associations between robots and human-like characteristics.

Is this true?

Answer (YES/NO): NO